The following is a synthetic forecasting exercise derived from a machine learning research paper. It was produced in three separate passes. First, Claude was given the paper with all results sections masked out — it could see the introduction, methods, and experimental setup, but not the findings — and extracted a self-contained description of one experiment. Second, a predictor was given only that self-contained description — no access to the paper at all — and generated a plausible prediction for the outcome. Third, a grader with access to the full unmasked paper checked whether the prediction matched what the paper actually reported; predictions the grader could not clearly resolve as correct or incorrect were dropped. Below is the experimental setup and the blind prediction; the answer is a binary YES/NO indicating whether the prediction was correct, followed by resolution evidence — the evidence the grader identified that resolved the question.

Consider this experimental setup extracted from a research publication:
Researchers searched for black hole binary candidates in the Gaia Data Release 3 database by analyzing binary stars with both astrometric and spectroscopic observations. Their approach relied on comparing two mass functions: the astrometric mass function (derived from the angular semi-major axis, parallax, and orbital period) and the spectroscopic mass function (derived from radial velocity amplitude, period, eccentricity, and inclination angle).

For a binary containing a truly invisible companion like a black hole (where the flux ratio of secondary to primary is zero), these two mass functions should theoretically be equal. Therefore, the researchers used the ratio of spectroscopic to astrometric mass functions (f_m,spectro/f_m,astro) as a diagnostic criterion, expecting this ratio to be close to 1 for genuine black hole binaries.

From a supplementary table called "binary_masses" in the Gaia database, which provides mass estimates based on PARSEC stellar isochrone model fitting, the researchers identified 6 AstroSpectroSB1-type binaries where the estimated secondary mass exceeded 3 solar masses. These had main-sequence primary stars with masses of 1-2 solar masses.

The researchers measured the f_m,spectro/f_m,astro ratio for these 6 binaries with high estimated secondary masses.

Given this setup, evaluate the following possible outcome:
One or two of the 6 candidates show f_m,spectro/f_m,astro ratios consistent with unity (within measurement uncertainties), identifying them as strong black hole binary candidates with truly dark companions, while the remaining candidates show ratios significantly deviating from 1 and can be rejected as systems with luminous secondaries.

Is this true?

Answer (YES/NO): NO